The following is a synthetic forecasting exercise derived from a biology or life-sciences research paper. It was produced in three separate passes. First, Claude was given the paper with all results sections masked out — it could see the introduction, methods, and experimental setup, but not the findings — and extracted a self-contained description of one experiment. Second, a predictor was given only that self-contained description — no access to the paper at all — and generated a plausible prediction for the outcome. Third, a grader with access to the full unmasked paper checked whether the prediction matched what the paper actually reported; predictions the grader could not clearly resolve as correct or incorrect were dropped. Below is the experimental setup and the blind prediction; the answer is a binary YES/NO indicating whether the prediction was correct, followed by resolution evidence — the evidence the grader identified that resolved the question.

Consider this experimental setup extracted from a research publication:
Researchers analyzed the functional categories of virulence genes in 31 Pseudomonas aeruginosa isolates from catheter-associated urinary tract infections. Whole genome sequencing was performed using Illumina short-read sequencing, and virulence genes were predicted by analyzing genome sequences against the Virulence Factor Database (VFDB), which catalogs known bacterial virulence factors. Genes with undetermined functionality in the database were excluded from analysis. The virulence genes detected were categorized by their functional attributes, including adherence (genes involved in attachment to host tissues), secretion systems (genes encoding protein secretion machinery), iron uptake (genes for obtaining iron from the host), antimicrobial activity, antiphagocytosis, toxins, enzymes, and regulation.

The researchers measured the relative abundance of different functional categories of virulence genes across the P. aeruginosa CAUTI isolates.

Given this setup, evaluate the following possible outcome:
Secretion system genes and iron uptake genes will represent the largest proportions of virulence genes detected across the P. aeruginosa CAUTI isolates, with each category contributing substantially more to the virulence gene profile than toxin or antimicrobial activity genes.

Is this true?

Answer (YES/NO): NO